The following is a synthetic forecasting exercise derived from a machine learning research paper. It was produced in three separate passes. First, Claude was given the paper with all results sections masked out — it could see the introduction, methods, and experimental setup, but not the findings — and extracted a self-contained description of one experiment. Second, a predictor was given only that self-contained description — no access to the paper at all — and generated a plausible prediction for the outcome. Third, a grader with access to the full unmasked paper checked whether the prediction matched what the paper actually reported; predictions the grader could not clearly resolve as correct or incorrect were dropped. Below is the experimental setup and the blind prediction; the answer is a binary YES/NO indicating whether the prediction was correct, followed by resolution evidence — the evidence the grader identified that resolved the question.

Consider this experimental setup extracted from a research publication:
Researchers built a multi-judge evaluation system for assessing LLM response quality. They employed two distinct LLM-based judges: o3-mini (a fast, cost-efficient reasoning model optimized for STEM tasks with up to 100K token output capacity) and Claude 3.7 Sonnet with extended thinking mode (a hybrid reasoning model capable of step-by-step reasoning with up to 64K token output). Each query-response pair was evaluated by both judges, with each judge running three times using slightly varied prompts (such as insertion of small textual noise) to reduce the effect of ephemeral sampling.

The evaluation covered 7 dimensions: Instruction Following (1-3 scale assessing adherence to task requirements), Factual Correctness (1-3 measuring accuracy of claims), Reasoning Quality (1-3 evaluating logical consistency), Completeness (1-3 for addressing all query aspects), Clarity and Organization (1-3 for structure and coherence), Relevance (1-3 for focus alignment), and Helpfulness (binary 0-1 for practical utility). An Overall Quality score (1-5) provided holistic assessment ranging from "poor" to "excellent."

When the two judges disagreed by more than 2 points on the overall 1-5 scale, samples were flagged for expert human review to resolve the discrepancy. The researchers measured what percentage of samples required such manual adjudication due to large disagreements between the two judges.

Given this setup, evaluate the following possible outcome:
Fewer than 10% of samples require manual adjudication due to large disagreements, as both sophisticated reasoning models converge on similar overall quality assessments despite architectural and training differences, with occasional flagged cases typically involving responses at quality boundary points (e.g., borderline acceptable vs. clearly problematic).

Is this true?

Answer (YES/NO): YES